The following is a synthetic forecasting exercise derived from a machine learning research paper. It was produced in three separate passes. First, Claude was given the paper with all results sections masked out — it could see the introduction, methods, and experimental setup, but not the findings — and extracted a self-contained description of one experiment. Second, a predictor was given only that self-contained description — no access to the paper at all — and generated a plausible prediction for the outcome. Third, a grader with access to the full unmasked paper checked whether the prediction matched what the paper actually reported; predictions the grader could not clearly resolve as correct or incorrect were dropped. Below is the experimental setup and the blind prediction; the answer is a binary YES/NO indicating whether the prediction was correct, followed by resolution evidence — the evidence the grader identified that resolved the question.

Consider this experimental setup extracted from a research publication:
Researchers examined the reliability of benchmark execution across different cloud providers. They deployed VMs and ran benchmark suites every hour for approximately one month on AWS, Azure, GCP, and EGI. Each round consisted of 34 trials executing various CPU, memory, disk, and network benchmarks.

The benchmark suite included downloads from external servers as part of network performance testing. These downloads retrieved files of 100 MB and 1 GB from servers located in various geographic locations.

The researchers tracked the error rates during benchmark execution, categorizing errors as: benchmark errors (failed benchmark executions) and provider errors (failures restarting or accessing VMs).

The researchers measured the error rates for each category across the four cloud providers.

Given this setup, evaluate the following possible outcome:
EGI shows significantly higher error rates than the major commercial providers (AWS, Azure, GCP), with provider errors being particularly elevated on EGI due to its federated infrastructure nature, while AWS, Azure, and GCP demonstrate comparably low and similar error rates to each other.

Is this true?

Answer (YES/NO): NO